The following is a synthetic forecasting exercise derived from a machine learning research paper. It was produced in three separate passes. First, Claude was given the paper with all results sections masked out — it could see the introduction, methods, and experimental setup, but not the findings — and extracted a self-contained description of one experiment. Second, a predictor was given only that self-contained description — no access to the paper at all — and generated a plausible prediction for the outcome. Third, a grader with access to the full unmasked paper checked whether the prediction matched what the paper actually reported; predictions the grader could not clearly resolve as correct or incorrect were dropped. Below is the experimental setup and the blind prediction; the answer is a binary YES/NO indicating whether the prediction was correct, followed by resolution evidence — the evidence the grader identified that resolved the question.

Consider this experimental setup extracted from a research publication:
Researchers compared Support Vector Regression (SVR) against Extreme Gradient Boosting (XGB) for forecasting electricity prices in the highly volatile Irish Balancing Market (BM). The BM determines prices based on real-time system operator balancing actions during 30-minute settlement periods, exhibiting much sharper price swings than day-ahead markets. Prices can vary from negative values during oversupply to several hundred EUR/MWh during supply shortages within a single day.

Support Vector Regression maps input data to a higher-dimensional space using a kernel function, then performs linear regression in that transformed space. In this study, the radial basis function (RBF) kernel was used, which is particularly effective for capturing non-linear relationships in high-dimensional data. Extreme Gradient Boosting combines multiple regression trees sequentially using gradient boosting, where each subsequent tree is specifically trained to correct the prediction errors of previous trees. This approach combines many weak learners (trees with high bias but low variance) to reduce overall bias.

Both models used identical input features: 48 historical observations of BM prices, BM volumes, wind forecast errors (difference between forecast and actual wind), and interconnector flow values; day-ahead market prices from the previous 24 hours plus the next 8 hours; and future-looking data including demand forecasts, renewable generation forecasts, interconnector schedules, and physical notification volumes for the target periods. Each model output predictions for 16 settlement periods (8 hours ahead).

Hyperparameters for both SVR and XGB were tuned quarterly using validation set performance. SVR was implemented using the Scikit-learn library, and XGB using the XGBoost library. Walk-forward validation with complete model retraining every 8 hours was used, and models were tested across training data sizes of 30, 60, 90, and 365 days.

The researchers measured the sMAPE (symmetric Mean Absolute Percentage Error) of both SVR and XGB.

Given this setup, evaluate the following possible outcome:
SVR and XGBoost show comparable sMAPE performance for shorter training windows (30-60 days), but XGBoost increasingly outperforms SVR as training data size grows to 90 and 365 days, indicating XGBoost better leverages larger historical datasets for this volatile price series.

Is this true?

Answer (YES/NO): NO